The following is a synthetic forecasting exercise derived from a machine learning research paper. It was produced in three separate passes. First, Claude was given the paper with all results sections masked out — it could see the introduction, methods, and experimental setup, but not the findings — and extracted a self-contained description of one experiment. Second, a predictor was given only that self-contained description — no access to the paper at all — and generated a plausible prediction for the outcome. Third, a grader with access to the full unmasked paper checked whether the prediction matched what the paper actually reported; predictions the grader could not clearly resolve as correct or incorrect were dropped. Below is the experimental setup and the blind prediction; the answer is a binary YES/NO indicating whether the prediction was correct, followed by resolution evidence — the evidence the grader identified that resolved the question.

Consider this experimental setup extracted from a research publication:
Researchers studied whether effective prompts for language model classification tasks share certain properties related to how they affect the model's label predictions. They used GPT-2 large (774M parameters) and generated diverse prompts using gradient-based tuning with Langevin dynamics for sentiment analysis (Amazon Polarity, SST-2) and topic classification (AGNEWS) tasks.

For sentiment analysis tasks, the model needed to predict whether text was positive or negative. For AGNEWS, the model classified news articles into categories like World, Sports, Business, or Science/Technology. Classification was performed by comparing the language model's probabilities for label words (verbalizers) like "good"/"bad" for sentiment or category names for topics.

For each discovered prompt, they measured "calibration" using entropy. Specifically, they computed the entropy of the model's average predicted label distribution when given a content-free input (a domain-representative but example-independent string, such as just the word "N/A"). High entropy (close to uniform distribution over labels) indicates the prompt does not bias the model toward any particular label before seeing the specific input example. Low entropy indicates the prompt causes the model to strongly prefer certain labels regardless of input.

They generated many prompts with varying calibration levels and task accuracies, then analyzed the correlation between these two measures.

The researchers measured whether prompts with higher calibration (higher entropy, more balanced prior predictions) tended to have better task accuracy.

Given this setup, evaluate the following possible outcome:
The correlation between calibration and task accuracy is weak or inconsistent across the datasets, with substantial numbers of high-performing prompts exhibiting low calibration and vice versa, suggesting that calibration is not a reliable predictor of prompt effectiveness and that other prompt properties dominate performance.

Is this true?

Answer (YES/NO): NO